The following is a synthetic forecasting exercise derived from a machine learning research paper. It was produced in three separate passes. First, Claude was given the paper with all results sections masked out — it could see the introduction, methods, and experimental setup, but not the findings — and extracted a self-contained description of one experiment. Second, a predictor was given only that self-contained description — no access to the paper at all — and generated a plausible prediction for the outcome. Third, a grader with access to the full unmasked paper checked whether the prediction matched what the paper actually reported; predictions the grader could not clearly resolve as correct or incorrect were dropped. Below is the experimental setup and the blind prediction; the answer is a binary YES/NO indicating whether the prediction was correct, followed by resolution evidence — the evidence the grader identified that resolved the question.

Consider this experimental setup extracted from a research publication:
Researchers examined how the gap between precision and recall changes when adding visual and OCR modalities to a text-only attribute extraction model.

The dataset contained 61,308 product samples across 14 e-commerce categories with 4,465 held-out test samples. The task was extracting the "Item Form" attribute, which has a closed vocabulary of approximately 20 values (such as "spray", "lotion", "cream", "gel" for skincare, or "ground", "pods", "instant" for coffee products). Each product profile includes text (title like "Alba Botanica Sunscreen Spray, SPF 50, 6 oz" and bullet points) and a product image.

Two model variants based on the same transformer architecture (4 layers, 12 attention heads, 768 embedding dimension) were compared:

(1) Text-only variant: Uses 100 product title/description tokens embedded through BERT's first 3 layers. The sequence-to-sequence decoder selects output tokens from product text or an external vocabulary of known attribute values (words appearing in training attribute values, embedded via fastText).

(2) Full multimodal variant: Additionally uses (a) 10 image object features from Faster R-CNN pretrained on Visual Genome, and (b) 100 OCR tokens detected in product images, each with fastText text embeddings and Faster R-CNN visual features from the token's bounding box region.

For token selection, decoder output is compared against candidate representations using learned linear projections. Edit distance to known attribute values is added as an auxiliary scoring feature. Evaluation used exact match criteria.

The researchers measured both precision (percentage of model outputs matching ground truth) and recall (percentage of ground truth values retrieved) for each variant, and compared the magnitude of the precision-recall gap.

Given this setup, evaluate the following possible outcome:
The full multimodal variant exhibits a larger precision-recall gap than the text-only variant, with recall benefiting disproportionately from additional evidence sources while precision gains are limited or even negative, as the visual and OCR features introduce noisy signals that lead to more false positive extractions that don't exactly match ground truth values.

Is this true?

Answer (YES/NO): NO